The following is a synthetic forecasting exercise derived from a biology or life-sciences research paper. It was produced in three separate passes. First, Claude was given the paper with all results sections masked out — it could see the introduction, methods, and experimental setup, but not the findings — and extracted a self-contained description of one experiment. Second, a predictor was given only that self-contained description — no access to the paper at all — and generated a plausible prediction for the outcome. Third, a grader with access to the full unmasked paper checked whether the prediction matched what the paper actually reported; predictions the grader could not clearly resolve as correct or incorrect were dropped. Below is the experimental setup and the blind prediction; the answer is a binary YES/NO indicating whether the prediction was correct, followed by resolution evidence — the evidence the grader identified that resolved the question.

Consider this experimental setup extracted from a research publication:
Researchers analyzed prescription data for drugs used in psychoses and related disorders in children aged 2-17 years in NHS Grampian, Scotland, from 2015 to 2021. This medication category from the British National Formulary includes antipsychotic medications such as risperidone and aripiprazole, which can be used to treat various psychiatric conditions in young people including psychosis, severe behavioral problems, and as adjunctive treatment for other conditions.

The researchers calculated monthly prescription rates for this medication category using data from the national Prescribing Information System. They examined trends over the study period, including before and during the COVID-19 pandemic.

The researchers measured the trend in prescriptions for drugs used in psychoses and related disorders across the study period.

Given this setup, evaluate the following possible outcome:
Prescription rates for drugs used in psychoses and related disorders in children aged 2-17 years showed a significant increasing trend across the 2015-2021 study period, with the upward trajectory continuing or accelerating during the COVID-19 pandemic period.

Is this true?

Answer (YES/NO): NO